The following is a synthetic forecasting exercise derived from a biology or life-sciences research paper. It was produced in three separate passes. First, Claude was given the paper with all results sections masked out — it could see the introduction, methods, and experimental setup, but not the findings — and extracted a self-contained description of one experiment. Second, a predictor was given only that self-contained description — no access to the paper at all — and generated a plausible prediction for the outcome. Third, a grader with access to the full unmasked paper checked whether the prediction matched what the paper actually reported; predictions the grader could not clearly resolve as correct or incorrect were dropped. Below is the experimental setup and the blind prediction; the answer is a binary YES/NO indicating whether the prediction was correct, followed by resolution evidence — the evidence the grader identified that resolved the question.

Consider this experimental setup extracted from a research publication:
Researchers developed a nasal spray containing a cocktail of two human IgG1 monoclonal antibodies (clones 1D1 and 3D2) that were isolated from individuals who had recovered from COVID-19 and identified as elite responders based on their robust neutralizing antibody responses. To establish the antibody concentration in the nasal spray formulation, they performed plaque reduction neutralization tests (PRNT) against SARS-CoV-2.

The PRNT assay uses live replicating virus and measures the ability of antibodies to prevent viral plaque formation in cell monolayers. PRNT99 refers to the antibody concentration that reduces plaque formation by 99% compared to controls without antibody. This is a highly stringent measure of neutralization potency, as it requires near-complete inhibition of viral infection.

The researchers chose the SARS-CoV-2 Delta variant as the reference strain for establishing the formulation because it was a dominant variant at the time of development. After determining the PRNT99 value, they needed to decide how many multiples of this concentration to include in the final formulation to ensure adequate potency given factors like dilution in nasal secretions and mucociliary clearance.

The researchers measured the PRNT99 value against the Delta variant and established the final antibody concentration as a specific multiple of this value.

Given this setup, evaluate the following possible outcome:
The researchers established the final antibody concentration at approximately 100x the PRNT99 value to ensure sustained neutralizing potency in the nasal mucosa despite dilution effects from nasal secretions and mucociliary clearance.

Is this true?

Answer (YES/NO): NO